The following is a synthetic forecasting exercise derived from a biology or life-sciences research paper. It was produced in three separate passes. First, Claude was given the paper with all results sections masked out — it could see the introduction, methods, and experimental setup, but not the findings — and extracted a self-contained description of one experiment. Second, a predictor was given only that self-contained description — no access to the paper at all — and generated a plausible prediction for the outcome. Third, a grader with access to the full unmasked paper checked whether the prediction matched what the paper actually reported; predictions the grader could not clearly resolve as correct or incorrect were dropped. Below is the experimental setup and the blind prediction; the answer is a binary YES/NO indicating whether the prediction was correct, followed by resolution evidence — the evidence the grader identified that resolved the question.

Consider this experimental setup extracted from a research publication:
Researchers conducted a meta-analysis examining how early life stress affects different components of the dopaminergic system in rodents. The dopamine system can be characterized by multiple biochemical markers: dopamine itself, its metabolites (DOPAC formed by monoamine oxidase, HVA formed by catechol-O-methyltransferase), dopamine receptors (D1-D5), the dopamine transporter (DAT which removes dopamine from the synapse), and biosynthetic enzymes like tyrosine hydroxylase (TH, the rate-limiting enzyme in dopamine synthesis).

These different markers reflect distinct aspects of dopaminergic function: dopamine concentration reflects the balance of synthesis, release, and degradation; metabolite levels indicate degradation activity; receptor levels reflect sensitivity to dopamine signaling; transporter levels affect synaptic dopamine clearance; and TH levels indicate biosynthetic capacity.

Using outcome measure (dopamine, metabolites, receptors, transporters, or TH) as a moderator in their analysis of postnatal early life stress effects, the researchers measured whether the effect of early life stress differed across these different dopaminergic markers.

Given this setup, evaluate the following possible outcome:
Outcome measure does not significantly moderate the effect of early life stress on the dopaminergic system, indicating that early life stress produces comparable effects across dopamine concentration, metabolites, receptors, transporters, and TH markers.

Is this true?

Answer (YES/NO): NO